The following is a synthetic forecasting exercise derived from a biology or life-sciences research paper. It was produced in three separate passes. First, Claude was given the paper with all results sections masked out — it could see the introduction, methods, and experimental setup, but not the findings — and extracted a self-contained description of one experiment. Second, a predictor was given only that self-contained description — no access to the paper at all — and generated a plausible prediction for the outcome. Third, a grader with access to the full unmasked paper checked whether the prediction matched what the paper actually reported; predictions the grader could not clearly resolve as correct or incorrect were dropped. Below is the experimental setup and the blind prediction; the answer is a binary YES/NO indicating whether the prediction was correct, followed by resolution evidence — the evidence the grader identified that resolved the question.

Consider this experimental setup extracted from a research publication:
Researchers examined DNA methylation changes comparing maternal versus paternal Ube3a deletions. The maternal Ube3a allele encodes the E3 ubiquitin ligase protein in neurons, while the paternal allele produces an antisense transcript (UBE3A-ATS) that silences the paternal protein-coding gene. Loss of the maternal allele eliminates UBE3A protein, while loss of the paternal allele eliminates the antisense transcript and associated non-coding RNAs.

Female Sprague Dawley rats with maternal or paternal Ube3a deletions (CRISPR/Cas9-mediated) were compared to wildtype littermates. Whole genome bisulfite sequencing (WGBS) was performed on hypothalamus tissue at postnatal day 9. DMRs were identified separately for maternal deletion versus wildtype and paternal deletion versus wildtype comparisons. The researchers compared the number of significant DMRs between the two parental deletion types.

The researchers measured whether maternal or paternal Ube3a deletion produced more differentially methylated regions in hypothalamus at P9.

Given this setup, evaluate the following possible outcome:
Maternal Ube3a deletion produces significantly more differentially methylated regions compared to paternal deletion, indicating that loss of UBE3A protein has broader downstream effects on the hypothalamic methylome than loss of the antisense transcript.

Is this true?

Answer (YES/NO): NO